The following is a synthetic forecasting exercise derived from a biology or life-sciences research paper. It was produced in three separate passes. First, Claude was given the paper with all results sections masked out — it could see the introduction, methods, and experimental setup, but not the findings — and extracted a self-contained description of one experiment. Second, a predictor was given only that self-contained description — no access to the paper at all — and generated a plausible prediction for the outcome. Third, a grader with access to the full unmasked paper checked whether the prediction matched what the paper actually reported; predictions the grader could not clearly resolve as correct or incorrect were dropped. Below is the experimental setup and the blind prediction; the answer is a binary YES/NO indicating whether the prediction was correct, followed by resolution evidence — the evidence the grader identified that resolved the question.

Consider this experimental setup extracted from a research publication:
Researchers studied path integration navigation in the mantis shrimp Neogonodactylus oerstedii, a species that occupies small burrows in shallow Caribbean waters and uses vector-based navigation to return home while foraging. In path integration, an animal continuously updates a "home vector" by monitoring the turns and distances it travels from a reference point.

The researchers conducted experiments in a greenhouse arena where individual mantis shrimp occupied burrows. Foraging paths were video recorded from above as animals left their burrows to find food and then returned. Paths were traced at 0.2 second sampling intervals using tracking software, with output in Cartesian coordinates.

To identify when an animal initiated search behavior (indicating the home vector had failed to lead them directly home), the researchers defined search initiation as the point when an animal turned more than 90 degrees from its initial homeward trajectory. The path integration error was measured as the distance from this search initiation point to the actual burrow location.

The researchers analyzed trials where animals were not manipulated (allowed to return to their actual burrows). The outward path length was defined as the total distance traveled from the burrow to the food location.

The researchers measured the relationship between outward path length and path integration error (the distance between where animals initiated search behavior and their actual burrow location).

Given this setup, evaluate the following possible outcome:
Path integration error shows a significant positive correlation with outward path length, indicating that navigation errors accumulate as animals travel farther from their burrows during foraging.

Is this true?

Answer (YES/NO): YES